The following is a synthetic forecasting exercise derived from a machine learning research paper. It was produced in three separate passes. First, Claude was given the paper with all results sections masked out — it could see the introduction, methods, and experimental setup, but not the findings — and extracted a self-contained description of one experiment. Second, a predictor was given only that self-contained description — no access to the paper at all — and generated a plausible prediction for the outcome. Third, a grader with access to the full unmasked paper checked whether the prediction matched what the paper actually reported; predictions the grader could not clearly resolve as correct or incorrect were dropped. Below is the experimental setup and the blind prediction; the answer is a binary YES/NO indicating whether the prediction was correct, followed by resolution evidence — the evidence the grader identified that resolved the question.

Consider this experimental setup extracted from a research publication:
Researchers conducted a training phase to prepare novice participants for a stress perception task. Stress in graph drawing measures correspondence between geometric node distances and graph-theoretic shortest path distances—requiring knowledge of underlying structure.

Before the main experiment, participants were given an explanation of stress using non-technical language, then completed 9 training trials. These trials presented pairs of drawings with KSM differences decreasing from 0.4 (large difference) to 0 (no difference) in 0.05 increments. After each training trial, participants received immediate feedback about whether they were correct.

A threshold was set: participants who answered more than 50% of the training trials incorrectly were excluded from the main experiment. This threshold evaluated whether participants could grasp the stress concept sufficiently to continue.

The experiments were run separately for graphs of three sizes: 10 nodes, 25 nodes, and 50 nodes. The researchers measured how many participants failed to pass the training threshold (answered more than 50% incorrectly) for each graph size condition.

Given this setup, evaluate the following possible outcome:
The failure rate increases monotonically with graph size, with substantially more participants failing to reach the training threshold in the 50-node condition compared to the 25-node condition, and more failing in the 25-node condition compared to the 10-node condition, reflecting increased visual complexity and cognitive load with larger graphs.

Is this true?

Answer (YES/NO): NO